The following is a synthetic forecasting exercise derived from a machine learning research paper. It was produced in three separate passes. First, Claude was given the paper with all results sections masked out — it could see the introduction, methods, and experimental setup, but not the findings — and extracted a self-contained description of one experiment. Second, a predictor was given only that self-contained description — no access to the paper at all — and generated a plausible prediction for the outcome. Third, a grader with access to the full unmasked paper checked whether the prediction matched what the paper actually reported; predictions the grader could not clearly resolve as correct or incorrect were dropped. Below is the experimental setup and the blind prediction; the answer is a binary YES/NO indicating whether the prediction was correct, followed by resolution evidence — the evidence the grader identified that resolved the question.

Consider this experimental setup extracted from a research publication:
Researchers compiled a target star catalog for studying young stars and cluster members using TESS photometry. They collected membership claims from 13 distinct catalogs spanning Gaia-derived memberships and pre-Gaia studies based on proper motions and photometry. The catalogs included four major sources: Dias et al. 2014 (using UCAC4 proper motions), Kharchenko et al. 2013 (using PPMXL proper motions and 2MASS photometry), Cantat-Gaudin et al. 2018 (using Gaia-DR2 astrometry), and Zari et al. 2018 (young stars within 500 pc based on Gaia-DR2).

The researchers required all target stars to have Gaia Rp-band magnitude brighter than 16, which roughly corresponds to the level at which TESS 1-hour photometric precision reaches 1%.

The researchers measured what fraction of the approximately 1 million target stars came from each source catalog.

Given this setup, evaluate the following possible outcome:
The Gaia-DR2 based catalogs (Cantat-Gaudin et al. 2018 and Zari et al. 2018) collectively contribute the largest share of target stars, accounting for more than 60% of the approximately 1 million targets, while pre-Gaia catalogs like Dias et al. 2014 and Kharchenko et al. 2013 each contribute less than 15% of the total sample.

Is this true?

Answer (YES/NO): NO